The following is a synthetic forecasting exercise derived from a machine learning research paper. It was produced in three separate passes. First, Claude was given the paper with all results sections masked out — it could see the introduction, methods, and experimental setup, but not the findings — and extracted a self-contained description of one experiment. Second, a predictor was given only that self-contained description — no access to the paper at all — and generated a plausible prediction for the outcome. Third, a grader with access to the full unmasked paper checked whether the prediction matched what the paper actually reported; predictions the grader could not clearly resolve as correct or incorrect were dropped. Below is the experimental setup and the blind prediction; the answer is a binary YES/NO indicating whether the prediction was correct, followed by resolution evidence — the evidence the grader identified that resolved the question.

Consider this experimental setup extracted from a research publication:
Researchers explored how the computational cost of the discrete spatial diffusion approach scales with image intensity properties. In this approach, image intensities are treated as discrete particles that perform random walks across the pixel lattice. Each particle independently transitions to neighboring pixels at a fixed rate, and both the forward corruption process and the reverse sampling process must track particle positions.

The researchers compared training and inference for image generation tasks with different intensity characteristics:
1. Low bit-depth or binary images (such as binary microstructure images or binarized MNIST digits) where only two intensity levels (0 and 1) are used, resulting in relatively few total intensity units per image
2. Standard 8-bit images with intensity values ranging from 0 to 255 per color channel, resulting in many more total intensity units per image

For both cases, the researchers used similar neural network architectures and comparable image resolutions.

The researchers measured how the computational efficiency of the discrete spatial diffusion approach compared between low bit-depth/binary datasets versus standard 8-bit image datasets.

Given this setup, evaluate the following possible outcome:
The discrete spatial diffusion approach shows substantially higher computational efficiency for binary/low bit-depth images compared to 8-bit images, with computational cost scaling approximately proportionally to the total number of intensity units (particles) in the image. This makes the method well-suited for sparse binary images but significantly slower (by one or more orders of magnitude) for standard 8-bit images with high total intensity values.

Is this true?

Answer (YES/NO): NO